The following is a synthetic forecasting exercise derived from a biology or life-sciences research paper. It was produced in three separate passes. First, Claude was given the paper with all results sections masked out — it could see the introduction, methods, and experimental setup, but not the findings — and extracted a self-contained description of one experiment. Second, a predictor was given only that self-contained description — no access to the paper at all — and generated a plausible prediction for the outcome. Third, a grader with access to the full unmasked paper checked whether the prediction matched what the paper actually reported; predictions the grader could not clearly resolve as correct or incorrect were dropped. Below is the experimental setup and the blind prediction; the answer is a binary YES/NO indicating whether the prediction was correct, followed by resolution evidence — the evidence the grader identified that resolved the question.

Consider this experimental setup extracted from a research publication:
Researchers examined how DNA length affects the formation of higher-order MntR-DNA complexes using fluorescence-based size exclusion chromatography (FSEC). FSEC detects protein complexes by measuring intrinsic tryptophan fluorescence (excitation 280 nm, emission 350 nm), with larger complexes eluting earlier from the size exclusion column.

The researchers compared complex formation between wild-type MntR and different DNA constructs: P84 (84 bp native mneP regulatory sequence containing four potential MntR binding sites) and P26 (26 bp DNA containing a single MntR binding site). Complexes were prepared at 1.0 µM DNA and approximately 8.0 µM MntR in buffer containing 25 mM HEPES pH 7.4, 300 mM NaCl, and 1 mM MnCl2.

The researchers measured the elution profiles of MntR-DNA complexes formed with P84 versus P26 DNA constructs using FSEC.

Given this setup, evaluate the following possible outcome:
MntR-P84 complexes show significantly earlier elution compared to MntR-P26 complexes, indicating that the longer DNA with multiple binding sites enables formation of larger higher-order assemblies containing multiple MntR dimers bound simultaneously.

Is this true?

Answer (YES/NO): NO